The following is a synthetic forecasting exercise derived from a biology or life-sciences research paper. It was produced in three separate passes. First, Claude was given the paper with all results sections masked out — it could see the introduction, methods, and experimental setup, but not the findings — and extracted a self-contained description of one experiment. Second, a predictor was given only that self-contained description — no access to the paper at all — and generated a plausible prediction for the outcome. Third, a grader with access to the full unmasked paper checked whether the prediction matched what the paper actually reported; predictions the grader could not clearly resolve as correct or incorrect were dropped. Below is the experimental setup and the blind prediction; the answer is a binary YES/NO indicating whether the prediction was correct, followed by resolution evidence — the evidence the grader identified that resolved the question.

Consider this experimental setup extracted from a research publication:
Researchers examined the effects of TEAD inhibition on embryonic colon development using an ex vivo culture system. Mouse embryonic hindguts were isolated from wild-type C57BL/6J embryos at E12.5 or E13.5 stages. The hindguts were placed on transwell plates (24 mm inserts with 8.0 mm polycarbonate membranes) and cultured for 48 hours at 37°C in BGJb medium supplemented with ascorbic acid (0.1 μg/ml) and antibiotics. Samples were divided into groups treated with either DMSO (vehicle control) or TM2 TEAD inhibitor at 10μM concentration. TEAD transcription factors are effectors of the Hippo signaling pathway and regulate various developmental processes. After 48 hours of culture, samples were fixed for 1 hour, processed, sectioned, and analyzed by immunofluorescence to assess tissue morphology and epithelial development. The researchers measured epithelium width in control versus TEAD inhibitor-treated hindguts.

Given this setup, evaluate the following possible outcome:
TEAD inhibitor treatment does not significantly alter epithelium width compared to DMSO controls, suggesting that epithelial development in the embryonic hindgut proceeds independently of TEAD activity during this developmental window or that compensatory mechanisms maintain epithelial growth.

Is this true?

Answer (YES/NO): NO